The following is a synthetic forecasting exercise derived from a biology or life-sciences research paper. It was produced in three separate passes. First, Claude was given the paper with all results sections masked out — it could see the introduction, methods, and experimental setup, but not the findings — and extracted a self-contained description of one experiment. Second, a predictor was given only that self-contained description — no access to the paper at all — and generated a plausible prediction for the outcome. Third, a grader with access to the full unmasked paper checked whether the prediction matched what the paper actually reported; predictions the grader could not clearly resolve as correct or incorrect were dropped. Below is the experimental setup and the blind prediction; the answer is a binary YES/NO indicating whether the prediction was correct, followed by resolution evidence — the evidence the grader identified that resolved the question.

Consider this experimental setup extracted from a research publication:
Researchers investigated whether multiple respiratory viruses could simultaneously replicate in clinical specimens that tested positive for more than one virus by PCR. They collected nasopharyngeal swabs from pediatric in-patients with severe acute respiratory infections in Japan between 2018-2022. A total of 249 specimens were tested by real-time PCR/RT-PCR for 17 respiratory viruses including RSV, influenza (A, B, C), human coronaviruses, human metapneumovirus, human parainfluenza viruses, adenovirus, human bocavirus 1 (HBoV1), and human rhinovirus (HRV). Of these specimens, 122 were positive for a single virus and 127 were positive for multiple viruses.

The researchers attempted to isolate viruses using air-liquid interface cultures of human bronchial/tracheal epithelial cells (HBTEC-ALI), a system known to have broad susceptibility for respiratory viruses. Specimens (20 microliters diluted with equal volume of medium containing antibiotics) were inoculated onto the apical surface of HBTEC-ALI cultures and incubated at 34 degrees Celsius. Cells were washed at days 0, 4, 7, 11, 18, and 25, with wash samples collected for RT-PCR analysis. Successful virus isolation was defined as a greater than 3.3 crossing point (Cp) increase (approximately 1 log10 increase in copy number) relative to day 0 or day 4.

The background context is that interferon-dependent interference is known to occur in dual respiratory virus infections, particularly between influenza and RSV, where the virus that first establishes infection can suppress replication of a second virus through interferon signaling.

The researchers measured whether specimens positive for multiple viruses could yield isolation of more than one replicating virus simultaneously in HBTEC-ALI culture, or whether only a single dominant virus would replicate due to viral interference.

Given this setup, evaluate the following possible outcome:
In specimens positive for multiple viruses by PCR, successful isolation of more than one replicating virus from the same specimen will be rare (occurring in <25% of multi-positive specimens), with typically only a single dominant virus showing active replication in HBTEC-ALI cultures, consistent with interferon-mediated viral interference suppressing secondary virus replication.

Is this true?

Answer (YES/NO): YES